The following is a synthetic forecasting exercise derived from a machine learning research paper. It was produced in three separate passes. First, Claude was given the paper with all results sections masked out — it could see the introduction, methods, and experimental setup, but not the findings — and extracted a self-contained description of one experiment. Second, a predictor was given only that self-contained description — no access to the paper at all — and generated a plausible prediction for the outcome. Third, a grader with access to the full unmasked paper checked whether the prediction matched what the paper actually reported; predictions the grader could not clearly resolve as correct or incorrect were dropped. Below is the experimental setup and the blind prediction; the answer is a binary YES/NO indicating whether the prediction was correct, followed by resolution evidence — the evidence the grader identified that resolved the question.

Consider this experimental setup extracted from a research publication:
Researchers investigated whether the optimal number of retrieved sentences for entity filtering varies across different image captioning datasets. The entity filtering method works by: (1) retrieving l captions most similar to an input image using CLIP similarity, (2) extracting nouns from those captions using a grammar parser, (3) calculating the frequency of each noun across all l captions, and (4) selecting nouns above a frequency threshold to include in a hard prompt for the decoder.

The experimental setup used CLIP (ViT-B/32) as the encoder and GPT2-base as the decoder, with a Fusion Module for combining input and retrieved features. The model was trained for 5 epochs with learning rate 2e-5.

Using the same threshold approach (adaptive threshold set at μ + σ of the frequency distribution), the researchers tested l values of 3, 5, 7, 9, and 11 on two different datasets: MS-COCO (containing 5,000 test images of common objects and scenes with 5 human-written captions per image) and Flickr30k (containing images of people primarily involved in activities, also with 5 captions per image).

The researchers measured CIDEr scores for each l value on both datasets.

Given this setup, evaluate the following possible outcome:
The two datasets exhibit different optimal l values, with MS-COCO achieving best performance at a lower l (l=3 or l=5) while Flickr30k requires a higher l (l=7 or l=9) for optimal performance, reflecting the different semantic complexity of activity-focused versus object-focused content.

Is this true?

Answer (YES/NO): NO